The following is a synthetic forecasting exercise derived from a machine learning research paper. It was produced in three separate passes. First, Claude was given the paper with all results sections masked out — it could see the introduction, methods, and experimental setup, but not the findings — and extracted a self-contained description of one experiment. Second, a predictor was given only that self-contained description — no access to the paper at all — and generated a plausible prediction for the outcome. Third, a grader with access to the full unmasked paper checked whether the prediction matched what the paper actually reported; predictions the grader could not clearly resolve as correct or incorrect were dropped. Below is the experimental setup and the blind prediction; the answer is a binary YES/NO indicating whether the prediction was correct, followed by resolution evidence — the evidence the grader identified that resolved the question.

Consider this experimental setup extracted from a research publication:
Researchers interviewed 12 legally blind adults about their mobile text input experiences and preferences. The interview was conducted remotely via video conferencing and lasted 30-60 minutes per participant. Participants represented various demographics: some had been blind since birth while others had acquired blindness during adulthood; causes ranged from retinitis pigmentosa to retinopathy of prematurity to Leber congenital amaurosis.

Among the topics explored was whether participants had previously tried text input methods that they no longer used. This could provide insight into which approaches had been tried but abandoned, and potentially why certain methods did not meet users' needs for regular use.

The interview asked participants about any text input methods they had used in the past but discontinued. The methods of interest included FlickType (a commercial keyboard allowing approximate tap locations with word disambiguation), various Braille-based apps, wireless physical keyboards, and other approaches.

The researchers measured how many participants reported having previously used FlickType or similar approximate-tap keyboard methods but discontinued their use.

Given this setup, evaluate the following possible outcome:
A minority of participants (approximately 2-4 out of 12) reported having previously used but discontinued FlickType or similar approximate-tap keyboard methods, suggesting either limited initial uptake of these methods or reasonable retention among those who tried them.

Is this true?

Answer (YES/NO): YES